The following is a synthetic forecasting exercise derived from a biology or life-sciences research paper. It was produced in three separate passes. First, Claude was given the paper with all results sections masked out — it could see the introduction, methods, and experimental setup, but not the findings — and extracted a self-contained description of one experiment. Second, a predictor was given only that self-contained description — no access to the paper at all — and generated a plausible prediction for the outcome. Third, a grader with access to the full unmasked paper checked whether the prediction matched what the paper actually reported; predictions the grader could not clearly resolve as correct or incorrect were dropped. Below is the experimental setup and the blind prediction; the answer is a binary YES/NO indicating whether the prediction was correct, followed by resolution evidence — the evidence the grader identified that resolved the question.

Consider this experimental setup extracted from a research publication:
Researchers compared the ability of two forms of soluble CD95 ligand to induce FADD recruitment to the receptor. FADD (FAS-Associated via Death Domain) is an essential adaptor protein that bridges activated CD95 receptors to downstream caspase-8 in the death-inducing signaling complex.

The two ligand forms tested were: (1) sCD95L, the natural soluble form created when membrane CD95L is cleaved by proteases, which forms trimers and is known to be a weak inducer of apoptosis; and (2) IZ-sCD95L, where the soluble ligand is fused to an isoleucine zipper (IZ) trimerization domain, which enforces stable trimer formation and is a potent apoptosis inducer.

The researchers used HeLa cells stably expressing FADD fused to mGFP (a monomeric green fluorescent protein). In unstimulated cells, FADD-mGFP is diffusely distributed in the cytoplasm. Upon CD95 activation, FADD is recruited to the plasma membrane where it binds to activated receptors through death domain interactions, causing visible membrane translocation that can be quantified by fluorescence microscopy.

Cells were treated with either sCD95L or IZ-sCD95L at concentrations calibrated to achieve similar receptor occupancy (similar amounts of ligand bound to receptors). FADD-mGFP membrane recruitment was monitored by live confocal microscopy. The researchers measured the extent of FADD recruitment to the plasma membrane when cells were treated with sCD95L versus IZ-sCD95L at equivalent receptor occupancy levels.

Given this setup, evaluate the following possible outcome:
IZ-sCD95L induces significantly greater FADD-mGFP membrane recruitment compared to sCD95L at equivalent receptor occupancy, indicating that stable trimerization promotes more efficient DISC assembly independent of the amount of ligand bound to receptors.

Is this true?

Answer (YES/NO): YES